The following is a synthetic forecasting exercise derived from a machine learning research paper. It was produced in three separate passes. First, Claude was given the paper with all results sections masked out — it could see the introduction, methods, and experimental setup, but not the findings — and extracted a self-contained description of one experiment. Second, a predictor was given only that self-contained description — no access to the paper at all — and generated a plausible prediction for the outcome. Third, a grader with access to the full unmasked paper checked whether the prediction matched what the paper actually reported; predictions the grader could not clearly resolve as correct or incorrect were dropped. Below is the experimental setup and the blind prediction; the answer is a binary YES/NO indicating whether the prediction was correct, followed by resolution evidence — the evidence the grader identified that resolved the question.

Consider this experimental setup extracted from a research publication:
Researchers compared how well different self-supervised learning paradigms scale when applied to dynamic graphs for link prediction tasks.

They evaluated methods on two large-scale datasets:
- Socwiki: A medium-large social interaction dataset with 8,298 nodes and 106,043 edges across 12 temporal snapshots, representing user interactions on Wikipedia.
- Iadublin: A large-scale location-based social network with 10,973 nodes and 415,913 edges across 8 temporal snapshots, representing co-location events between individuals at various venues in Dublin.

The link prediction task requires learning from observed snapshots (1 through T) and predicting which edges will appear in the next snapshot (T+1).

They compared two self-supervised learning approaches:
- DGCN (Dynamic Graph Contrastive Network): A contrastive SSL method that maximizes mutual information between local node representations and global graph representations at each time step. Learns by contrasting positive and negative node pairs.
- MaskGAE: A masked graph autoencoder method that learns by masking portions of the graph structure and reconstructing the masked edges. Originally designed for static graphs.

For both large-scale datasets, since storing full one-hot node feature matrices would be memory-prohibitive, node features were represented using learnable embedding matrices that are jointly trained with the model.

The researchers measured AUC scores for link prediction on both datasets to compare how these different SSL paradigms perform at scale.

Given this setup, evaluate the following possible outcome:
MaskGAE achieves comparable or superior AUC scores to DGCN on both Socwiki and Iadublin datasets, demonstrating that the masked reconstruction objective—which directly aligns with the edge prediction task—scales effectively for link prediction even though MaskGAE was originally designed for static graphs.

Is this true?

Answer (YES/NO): NO